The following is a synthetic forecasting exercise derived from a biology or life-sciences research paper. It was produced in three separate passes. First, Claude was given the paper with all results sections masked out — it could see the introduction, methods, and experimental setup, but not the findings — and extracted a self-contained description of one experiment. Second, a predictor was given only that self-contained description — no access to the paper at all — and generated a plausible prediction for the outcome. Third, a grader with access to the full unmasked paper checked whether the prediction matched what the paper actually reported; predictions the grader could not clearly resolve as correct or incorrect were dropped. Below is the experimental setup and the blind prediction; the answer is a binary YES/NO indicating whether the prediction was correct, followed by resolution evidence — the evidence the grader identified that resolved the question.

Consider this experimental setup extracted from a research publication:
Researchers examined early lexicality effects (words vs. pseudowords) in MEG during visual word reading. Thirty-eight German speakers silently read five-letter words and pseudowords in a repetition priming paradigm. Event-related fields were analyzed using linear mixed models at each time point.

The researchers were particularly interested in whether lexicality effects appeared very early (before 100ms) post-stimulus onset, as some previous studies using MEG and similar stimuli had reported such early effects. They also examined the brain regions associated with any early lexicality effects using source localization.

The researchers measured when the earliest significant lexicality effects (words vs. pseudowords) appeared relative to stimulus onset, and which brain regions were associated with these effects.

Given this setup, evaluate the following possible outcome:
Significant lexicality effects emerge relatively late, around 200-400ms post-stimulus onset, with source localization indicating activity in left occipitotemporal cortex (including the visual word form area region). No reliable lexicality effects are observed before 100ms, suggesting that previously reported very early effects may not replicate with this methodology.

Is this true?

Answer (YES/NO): NO